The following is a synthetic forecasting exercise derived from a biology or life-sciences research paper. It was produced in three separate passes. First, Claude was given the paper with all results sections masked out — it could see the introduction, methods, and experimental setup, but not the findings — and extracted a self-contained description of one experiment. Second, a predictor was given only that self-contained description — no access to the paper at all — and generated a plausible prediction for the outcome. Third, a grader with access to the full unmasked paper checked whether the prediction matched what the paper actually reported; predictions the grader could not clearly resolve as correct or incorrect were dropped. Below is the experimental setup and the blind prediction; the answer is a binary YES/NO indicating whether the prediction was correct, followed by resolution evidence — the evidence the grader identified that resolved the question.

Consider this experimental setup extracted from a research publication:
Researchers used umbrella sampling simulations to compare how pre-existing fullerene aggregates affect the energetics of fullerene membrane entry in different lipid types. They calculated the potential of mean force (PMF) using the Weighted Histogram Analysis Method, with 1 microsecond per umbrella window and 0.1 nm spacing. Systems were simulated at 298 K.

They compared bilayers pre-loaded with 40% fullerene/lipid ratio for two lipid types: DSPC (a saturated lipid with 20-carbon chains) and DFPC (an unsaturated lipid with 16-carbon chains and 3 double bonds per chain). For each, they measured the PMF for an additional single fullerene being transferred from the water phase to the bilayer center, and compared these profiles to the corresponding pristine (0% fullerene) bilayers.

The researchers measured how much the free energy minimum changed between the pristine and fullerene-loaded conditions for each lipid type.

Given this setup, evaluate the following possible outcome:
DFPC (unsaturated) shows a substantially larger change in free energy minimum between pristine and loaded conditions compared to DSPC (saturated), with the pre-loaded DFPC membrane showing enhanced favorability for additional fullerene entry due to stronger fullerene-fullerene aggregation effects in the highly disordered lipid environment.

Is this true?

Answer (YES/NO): NO